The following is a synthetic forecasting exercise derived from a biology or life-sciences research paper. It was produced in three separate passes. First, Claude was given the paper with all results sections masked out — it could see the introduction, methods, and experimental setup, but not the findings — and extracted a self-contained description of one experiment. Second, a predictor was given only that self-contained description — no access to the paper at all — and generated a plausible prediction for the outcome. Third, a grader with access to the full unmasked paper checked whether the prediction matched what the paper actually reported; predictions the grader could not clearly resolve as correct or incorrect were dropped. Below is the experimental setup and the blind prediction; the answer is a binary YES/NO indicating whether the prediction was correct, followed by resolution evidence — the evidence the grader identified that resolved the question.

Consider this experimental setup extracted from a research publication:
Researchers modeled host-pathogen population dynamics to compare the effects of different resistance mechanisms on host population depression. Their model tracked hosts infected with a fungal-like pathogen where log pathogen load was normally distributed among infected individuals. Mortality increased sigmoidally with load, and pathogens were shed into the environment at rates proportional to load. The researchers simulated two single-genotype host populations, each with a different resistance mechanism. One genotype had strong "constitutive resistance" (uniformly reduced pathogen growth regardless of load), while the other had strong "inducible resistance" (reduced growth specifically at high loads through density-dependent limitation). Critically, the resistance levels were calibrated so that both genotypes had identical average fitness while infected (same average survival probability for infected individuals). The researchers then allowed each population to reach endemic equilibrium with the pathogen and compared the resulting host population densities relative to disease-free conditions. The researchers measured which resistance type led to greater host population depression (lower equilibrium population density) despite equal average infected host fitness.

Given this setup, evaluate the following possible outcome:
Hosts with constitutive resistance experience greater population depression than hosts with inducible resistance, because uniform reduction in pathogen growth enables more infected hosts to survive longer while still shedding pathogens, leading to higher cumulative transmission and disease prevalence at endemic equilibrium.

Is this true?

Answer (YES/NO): NO